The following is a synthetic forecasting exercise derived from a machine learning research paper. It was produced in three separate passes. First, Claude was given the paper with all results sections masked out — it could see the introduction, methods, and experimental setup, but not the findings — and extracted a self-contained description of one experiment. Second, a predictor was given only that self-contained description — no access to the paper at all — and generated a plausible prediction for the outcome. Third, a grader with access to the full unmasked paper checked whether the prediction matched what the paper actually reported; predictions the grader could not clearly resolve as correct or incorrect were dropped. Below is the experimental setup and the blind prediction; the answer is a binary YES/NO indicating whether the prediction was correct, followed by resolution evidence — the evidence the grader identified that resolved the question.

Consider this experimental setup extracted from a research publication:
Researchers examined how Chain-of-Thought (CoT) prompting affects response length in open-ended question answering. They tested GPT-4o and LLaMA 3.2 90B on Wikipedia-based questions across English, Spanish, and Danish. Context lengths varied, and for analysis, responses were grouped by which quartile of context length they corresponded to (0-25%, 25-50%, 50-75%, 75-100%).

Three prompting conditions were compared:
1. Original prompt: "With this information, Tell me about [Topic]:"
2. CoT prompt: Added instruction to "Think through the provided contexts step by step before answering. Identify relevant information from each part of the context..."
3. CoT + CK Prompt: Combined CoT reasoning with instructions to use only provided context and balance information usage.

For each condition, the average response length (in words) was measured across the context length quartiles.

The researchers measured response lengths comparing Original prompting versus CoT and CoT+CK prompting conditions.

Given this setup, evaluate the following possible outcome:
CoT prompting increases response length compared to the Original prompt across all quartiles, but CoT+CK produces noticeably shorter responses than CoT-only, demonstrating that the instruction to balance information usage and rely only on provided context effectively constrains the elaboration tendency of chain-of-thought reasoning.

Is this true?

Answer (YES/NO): NO